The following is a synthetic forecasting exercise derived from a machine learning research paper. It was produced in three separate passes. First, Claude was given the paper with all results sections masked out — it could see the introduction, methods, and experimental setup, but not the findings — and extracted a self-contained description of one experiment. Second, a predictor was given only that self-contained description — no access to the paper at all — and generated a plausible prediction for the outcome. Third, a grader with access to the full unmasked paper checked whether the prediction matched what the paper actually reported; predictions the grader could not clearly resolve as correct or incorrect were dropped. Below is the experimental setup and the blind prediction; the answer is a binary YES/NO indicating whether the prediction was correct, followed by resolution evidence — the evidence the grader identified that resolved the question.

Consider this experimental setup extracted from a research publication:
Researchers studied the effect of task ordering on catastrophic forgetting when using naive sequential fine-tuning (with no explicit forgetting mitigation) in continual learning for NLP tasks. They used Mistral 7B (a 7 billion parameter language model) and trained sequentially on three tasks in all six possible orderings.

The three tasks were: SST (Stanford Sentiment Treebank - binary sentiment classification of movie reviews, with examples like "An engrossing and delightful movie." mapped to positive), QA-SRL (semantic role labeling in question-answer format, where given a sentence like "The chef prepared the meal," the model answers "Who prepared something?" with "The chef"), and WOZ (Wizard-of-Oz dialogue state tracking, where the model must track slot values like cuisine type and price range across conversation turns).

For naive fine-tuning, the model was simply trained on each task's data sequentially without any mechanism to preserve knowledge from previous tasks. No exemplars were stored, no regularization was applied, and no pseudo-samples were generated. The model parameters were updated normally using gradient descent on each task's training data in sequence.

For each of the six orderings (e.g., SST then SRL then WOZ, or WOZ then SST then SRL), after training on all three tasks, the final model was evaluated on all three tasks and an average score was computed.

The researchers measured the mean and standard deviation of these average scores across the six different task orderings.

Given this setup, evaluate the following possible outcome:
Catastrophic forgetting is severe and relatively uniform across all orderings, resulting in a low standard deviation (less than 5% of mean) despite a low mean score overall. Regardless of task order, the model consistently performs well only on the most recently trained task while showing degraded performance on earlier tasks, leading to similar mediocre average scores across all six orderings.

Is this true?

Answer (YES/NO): NO